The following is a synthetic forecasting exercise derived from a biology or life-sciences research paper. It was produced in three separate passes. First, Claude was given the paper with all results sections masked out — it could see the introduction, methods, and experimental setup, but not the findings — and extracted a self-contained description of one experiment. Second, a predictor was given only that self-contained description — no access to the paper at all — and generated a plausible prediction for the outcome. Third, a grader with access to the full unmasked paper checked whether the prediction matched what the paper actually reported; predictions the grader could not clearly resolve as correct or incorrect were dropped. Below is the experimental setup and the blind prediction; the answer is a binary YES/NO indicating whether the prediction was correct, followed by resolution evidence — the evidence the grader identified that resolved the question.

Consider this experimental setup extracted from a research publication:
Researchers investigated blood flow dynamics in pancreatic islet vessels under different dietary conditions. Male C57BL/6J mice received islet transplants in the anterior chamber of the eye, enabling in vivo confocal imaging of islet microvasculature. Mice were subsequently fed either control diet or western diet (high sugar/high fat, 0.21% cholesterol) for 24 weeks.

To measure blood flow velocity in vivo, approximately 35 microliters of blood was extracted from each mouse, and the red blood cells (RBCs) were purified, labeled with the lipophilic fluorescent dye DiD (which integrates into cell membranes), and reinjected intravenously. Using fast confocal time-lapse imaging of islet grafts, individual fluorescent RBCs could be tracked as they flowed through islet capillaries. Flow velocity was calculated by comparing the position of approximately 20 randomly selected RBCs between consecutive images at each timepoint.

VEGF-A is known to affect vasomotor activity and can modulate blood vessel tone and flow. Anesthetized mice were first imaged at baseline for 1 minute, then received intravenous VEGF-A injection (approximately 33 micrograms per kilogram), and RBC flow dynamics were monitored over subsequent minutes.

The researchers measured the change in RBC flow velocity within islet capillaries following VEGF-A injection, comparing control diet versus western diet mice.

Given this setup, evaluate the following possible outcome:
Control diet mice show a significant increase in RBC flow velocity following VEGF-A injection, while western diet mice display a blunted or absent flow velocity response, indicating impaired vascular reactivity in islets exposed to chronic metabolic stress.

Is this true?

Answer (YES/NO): NO